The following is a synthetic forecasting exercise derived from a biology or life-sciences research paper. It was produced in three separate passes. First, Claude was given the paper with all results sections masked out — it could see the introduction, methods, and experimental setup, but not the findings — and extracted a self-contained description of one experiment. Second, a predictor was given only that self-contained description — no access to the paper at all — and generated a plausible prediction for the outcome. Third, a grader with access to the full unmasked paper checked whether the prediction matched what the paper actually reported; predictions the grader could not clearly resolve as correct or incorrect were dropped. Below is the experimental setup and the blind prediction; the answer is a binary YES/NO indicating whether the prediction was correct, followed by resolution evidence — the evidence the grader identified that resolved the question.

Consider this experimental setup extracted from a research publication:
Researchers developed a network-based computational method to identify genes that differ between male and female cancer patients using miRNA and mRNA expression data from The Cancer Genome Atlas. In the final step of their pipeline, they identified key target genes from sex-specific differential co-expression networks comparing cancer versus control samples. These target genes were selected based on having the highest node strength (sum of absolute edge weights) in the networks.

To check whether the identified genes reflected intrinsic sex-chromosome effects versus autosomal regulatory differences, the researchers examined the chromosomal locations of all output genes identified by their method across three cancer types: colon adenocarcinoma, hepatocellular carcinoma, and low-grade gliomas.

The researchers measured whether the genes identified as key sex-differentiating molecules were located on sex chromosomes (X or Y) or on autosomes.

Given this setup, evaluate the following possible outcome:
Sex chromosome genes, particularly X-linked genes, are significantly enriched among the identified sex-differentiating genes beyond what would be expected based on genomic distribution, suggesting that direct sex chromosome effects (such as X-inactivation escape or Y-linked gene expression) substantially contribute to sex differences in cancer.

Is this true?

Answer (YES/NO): NO